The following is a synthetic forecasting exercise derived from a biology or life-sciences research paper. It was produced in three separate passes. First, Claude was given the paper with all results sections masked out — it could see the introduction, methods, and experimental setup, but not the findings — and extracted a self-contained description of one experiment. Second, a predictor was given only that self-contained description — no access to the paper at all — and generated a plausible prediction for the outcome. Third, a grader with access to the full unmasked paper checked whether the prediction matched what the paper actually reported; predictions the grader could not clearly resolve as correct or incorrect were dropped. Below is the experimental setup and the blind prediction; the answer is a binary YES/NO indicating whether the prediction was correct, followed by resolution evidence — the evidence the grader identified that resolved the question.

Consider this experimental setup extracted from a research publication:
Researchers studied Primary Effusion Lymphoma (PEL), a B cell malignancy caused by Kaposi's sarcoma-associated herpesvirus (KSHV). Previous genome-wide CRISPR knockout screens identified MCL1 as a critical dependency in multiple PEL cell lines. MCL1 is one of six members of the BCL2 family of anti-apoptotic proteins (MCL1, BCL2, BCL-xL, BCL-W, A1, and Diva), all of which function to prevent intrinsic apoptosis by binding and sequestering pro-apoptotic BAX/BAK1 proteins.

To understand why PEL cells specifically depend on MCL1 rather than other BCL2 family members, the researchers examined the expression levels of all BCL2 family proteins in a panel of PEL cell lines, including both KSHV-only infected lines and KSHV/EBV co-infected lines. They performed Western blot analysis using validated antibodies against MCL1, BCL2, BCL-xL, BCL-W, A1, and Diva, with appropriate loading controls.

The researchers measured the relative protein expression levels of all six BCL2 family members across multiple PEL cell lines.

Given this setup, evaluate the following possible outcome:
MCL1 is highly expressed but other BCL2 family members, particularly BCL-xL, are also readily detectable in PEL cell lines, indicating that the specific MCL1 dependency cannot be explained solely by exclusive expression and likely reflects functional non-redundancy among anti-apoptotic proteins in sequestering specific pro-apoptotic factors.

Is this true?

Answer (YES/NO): NO